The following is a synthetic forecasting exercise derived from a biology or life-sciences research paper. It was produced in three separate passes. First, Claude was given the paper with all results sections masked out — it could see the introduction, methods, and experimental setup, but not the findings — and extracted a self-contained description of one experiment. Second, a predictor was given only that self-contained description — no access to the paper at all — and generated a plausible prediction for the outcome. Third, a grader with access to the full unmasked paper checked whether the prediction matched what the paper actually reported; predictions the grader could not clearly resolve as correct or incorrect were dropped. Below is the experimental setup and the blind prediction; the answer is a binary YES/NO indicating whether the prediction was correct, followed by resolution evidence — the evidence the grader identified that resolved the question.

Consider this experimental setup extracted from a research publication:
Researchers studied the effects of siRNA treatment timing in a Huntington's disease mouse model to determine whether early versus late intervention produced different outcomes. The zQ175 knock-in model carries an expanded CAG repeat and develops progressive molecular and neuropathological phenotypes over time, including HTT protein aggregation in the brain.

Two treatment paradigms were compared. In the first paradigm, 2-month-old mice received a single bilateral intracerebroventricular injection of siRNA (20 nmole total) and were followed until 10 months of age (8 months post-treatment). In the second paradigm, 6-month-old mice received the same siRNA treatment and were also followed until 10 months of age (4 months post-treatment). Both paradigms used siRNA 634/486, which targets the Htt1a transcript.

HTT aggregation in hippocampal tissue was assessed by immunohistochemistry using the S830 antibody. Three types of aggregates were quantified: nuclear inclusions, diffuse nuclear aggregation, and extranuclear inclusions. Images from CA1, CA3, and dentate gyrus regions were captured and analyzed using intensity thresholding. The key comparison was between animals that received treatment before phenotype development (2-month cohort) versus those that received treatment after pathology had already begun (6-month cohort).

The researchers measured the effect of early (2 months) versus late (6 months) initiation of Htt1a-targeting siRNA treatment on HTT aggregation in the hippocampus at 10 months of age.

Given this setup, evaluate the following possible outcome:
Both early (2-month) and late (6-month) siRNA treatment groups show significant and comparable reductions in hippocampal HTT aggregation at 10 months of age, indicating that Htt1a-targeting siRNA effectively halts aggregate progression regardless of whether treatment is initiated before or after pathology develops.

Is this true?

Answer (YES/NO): NO